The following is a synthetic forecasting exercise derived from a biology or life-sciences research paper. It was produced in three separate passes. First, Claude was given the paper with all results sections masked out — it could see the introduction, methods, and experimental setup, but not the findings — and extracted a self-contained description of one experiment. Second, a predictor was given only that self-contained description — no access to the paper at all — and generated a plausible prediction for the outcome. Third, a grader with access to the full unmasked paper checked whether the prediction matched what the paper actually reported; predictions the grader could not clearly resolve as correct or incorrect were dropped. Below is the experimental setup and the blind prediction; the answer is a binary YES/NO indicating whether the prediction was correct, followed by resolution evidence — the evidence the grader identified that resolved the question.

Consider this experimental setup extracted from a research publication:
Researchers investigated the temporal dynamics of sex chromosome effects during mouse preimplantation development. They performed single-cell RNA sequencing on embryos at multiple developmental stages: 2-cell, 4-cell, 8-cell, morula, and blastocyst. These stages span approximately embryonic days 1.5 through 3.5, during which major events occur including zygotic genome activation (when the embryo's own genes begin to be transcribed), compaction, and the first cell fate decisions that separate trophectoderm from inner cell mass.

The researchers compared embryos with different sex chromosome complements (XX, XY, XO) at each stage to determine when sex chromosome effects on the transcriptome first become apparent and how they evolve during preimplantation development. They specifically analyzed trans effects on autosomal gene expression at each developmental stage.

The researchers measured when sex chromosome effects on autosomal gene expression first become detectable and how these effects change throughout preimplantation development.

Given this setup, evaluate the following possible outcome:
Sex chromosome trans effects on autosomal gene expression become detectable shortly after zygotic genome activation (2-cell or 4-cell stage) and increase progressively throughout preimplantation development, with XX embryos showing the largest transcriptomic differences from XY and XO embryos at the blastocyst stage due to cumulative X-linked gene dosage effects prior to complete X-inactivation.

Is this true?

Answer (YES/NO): NO